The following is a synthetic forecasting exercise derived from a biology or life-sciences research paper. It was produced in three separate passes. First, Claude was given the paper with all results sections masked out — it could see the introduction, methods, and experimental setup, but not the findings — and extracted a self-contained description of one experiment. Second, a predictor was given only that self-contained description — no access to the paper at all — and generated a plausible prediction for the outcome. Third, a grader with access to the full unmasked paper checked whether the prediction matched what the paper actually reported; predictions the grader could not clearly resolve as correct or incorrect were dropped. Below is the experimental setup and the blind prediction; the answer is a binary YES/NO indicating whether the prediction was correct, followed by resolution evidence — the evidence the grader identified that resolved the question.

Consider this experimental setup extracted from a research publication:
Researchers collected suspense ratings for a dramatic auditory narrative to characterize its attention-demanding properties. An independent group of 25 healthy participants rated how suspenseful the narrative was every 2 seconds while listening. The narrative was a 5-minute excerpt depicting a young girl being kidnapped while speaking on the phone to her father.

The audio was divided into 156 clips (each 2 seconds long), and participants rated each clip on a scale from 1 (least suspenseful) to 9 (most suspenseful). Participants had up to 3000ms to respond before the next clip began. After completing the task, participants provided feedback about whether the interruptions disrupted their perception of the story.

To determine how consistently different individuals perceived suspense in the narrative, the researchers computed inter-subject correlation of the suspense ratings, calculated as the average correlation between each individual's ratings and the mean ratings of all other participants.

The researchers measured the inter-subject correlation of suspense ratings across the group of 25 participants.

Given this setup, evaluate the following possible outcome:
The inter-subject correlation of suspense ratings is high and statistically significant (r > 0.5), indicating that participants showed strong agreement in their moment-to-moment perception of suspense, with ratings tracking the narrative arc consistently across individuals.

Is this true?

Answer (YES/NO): YES